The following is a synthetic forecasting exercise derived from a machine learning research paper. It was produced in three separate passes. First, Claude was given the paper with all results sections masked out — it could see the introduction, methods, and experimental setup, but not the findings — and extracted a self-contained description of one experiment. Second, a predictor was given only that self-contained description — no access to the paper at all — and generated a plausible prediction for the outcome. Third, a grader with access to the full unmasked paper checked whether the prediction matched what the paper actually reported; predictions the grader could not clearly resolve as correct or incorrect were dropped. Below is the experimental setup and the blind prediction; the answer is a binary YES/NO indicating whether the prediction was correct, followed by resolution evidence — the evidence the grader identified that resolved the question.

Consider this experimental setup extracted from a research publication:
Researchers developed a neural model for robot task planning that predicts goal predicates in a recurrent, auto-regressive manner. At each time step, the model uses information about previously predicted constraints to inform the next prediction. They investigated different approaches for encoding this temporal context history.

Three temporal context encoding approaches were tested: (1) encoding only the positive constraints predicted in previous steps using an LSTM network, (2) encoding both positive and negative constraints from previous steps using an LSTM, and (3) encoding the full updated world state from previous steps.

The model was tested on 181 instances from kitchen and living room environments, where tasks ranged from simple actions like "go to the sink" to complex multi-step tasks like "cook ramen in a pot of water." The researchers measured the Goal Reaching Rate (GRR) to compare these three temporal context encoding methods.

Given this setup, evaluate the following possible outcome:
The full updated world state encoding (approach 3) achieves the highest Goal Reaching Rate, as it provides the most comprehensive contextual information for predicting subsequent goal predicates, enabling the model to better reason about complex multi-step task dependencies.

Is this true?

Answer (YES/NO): NO